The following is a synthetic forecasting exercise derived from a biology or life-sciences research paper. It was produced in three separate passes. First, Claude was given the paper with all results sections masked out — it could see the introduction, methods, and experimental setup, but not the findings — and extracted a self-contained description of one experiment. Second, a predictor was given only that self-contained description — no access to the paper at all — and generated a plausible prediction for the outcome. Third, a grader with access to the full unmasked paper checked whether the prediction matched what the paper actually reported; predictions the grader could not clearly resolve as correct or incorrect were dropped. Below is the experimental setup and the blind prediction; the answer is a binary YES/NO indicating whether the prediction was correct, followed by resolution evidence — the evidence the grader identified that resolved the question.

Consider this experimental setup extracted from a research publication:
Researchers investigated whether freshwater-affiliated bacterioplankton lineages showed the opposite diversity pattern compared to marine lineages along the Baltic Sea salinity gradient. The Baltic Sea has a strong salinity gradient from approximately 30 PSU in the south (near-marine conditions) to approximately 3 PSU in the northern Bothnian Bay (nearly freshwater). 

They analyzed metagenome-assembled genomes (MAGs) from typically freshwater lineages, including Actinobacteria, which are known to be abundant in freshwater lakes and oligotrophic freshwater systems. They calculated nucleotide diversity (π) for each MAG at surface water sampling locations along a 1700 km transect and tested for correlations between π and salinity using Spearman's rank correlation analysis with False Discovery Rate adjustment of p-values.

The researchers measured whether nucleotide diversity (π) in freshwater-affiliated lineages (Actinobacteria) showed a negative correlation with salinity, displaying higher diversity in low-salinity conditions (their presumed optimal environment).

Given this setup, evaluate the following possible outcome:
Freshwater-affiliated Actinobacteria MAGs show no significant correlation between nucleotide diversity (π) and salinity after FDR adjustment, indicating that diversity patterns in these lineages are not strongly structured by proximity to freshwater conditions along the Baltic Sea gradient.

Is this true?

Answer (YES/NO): YES